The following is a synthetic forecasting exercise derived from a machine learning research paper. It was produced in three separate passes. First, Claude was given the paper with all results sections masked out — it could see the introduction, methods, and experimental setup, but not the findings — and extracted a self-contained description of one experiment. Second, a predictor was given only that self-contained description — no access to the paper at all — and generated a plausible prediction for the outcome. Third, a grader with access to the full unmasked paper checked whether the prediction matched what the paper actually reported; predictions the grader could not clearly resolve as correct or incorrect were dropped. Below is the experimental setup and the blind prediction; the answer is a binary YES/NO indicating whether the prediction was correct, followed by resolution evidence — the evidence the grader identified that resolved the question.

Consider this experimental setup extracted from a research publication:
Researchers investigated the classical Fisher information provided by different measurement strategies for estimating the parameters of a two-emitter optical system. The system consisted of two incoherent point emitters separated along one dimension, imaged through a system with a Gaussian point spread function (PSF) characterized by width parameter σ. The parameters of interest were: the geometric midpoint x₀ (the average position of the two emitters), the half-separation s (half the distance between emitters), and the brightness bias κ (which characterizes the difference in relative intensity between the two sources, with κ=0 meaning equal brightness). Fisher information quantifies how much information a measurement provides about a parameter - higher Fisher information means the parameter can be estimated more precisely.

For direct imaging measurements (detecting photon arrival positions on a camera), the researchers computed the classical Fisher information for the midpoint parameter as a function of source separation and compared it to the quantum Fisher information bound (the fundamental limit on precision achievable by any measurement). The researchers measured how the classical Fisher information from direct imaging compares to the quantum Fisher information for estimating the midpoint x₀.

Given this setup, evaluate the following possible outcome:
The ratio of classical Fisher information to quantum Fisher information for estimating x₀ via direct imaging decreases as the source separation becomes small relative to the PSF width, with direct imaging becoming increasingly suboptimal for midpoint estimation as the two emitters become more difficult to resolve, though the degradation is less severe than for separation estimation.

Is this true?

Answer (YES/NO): NO